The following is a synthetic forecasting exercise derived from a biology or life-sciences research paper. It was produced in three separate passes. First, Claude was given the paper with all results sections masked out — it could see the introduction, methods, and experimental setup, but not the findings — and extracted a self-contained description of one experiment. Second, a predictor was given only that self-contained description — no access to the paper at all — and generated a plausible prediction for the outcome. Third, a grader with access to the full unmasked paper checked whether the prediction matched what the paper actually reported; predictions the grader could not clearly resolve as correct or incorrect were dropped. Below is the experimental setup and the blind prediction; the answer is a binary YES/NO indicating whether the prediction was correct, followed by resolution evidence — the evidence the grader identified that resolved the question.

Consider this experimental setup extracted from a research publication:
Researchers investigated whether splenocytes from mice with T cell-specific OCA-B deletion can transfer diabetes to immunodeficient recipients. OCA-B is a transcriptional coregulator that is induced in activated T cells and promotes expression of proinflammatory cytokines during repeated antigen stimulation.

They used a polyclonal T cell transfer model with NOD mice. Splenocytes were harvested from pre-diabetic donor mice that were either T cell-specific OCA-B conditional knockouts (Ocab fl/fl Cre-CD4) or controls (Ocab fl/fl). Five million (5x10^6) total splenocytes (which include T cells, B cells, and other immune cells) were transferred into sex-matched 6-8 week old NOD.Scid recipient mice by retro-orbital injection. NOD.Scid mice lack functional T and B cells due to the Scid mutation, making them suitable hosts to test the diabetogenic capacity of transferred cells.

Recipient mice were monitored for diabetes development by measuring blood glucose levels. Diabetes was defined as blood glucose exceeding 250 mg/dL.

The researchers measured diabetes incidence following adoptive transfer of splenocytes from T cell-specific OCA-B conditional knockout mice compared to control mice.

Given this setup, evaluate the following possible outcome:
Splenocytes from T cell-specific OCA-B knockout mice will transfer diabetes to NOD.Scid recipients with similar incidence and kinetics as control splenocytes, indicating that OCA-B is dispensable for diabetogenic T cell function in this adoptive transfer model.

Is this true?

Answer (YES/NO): NO